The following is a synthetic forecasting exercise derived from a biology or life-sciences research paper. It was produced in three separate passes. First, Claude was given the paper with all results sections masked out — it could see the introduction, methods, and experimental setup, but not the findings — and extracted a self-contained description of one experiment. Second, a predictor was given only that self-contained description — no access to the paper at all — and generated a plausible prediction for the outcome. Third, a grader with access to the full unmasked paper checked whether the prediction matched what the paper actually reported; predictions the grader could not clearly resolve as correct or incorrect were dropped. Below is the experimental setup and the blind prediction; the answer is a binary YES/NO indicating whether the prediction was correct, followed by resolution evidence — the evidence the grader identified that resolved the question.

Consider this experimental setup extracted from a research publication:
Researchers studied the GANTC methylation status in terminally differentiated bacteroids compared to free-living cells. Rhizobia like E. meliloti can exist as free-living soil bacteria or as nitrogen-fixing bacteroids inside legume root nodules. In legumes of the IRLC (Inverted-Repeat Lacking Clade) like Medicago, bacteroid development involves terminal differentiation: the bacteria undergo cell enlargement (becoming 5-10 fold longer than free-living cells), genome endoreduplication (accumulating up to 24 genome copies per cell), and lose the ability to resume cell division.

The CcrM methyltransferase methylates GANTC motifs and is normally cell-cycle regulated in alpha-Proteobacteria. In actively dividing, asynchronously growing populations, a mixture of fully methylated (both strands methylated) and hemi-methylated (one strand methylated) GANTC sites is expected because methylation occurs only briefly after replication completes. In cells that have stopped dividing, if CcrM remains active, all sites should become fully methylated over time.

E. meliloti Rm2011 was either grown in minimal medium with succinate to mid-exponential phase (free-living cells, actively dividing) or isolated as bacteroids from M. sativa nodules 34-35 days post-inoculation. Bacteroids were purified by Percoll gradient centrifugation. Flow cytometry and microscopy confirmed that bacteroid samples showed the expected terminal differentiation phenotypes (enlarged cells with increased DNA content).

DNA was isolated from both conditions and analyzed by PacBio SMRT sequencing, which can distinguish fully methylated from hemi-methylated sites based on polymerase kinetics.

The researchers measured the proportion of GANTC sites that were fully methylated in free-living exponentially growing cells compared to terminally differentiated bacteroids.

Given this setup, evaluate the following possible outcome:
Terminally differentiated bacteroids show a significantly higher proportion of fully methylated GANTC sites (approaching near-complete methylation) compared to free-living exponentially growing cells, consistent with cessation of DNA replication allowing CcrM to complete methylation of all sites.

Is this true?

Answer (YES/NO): NO